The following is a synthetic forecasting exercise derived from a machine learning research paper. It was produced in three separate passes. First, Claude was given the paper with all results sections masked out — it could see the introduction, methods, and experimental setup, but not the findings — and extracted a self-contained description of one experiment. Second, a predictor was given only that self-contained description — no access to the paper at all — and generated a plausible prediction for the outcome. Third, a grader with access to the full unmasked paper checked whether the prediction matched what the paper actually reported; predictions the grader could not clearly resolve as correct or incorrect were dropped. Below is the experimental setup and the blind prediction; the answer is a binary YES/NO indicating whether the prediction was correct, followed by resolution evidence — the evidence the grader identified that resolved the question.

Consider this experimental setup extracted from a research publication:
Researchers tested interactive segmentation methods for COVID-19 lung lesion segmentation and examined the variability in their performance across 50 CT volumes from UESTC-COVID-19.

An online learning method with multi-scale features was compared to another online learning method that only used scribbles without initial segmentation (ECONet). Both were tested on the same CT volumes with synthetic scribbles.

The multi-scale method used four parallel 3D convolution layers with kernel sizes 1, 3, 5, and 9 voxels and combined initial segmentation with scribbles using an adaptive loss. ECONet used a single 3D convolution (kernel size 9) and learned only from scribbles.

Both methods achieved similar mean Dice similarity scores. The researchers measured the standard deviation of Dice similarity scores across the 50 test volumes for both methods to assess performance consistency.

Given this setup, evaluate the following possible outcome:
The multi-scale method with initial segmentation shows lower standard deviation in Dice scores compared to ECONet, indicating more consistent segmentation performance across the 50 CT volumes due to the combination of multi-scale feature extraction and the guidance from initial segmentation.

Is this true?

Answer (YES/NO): YES